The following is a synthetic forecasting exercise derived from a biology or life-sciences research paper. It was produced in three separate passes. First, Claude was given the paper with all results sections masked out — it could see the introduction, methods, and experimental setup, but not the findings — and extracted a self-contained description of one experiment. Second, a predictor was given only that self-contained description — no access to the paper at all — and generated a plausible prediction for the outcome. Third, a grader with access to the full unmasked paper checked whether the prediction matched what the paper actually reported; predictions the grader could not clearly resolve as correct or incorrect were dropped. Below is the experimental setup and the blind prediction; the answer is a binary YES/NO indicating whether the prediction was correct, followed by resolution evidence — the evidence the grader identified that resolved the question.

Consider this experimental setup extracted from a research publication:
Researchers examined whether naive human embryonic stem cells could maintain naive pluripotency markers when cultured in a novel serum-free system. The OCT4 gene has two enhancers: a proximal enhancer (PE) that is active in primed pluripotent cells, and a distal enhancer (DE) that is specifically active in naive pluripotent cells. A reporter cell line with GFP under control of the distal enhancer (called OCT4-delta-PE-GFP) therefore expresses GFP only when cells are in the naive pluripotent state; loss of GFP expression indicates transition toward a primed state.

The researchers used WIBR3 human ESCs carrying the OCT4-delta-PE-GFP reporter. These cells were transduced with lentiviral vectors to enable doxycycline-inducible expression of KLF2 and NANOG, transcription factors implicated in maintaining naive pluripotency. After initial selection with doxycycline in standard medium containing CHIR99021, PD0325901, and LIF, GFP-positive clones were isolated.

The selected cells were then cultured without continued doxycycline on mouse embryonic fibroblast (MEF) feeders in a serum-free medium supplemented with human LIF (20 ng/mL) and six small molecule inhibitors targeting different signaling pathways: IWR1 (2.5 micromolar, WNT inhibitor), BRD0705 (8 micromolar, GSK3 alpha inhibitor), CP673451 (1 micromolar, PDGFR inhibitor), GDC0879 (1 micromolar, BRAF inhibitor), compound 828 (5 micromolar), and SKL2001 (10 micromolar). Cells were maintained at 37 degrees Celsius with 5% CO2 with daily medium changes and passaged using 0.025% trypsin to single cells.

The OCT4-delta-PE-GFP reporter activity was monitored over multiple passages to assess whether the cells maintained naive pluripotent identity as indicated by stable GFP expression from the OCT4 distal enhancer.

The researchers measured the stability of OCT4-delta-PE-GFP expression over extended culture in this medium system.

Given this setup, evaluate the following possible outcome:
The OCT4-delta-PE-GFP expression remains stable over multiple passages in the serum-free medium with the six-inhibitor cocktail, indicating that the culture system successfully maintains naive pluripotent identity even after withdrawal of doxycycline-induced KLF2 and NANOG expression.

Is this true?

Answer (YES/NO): YES